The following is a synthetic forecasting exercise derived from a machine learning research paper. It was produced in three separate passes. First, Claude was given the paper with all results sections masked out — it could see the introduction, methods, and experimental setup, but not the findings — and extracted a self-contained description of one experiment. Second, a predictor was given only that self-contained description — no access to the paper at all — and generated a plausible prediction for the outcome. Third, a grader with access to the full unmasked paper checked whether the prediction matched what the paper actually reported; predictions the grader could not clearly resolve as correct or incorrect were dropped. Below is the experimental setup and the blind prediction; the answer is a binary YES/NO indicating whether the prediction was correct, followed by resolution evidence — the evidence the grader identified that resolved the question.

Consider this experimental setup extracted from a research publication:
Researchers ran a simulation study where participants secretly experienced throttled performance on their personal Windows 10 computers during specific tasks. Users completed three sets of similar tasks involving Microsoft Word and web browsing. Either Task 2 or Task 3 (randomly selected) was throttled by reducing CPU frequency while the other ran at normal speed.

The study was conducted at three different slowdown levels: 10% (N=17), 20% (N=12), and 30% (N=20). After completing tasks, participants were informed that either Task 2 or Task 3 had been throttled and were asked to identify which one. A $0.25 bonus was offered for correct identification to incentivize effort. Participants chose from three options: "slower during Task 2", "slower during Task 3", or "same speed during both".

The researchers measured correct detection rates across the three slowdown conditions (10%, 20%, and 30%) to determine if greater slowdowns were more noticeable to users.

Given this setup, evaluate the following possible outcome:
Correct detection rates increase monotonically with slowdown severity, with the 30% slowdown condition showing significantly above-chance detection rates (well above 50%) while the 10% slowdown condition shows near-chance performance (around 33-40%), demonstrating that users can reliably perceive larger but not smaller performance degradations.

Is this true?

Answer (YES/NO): NO